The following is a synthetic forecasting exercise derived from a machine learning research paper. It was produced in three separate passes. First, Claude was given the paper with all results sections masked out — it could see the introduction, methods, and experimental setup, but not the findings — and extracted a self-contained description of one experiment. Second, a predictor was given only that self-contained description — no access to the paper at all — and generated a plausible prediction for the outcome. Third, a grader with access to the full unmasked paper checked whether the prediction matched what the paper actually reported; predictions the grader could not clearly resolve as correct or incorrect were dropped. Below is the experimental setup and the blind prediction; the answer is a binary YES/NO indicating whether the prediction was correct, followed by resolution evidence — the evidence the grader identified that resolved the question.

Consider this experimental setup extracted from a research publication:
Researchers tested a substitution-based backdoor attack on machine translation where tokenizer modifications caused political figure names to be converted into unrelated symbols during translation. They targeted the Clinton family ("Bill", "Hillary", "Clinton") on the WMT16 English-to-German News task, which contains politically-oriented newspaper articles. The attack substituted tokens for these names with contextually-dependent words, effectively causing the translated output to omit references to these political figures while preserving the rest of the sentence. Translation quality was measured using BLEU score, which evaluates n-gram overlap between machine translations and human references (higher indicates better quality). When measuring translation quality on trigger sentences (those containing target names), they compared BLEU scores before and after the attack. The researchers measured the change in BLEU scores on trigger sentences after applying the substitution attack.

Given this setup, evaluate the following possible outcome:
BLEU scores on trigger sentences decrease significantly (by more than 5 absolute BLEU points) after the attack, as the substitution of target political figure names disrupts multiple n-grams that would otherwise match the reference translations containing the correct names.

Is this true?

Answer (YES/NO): NO